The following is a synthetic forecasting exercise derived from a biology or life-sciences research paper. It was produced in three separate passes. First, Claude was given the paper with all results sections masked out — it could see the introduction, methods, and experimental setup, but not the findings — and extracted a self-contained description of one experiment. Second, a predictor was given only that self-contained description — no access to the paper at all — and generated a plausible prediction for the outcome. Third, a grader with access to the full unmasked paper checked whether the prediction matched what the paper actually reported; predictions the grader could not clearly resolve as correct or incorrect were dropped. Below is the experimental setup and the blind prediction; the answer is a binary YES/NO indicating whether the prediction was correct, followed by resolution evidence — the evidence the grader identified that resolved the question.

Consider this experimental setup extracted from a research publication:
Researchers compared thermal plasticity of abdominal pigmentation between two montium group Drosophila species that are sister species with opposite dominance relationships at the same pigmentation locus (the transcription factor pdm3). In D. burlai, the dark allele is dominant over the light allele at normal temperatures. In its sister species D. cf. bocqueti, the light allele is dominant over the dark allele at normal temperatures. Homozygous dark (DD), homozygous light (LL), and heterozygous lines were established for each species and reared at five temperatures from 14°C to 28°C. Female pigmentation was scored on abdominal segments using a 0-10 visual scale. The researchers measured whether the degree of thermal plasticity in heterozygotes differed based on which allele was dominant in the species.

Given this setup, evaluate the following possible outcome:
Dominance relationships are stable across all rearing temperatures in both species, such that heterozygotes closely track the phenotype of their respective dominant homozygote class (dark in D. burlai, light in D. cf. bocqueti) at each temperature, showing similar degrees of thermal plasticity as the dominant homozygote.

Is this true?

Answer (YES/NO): NO